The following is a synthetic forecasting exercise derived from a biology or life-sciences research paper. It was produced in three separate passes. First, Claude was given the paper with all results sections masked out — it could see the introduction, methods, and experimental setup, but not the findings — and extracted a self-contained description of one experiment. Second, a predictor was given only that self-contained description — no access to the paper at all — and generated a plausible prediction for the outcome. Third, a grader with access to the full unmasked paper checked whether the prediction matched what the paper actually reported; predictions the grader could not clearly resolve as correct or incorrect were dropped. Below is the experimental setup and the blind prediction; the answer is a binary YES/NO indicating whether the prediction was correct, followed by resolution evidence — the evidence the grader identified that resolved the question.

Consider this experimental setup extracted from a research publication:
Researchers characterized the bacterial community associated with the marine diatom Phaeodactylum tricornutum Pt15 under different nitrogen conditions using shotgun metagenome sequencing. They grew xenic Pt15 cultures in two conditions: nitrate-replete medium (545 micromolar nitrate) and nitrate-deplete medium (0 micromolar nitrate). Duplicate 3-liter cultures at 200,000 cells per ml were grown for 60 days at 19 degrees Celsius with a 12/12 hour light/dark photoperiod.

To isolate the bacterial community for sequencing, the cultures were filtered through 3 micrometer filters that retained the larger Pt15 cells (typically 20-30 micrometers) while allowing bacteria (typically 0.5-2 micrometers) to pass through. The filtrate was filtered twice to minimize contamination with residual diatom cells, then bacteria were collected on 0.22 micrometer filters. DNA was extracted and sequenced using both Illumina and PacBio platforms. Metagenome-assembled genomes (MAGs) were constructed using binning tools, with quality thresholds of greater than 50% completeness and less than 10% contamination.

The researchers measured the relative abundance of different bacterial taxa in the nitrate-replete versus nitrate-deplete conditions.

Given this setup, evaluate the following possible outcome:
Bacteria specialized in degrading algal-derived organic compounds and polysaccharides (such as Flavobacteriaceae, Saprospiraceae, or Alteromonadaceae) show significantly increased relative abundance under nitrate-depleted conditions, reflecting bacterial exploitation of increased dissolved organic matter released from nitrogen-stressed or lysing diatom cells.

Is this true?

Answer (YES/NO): NO